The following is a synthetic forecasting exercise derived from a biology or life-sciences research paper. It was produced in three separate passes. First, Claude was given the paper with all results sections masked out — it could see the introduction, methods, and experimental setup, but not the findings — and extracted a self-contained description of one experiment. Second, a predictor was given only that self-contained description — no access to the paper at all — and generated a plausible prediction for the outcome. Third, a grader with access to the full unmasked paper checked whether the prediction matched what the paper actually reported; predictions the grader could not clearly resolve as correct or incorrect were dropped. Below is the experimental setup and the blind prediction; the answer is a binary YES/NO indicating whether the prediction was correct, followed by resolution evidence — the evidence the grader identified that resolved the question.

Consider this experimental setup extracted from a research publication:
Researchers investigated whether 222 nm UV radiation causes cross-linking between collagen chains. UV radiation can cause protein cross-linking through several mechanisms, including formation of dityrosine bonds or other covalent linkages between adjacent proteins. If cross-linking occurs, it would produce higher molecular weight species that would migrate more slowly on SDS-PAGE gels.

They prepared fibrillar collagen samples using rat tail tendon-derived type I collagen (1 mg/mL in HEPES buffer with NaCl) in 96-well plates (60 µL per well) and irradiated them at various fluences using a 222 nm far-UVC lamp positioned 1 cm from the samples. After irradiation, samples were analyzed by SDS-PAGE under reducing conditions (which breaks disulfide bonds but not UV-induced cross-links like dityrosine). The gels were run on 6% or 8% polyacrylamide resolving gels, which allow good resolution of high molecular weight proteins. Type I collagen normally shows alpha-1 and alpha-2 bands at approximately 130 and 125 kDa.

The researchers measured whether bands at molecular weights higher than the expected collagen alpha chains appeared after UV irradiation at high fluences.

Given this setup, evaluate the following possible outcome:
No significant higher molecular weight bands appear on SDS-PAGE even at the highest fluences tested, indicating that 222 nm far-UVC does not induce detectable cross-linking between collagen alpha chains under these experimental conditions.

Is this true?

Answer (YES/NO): YES